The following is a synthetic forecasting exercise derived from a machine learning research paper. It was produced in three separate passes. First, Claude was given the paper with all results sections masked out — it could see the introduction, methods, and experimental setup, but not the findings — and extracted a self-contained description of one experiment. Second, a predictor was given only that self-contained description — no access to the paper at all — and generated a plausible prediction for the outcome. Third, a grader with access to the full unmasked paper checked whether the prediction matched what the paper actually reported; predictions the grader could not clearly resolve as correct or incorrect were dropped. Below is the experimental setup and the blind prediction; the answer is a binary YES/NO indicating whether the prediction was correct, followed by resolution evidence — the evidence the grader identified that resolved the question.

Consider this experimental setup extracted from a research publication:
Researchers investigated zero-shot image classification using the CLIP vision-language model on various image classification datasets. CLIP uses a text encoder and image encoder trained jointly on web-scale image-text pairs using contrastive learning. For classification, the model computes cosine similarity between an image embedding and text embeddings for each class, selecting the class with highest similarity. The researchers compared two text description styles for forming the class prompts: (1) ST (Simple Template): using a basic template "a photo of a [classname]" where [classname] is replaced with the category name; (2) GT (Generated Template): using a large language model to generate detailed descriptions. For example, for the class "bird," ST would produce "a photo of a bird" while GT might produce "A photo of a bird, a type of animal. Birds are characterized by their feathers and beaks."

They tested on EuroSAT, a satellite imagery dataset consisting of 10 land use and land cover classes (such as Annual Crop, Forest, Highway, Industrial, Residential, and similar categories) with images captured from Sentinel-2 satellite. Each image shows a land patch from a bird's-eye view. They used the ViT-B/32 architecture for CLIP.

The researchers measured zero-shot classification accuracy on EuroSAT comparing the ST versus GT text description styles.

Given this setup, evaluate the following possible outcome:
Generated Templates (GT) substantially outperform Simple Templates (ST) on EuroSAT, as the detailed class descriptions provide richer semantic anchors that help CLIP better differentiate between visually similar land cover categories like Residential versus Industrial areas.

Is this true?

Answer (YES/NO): YES